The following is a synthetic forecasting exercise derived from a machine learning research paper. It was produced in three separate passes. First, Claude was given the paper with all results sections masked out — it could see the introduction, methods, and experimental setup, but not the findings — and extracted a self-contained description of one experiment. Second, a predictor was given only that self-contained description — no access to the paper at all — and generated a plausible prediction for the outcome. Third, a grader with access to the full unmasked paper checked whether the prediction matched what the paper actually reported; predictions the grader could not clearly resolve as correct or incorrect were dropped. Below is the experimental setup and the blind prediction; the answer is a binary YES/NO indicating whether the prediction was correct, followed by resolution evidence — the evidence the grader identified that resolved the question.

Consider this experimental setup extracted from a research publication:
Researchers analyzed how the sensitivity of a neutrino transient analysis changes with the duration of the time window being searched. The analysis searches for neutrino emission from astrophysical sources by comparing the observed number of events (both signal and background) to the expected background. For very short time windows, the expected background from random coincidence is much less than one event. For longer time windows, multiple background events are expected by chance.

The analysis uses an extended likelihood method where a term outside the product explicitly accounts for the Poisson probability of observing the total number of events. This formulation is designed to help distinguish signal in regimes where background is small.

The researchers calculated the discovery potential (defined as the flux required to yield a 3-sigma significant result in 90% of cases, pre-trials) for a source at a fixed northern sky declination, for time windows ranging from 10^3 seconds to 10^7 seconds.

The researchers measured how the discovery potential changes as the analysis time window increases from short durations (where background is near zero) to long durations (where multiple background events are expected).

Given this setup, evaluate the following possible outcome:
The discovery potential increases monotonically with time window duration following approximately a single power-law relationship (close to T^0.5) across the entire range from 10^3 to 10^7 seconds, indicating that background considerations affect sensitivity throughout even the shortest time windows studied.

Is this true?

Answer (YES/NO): NO